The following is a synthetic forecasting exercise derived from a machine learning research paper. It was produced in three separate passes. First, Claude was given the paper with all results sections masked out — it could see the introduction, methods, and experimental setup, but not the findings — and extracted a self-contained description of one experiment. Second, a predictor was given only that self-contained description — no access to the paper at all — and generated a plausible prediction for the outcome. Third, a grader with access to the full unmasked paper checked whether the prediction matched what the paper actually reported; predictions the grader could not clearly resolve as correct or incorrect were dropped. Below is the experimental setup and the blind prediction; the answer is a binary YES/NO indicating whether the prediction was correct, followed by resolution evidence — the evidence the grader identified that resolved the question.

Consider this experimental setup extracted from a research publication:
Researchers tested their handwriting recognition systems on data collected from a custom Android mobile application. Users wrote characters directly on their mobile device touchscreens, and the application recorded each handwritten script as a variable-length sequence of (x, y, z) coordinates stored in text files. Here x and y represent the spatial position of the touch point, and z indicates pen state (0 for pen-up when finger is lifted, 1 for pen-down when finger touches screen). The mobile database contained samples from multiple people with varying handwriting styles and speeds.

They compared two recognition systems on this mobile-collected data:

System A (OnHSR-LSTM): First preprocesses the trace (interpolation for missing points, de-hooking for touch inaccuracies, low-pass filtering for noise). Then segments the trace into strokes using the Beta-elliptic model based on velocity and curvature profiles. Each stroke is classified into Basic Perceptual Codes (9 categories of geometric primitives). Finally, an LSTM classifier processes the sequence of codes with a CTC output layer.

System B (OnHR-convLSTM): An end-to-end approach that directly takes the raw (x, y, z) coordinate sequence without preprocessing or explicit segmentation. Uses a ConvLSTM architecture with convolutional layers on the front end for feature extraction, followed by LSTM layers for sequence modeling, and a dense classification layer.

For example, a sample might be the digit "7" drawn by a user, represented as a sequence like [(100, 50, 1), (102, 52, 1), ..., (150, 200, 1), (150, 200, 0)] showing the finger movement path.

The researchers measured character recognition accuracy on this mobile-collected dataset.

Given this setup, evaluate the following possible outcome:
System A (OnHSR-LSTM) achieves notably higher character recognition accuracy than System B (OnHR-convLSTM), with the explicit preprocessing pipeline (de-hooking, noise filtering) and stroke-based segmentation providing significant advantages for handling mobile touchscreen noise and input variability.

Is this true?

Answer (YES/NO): NO